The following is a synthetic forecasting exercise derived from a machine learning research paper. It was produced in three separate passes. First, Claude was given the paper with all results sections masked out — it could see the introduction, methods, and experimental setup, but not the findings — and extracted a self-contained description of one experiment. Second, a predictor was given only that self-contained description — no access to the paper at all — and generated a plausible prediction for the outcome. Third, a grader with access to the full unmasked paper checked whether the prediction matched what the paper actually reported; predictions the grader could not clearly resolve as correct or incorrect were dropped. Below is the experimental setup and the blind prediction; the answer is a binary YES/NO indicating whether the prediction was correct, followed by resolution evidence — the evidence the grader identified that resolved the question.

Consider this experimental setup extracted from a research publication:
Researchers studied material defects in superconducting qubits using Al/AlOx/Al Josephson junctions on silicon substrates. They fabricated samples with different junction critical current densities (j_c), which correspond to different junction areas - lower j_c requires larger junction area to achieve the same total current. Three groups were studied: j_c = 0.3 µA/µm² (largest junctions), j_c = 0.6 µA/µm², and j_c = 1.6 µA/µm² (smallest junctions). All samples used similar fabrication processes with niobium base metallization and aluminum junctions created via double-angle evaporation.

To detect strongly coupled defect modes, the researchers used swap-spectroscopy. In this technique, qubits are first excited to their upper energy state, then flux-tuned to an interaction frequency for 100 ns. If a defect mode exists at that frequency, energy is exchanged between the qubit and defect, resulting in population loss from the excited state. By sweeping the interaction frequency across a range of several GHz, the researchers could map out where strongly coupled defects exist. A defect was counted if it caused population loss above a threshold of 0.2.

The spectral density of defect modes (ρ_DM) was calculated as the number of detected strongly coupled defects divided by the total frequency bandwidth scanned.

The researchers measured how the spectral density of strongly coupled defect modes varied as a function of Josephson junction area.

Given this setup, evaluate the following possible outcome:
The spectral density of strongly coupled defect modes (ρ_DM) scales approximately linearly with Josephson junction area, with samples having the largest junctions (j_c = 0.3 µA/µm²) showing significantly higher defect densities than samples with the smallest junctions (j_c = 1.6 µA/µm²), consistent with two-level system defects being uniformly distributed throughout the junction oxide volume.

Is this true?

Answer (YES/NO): YES